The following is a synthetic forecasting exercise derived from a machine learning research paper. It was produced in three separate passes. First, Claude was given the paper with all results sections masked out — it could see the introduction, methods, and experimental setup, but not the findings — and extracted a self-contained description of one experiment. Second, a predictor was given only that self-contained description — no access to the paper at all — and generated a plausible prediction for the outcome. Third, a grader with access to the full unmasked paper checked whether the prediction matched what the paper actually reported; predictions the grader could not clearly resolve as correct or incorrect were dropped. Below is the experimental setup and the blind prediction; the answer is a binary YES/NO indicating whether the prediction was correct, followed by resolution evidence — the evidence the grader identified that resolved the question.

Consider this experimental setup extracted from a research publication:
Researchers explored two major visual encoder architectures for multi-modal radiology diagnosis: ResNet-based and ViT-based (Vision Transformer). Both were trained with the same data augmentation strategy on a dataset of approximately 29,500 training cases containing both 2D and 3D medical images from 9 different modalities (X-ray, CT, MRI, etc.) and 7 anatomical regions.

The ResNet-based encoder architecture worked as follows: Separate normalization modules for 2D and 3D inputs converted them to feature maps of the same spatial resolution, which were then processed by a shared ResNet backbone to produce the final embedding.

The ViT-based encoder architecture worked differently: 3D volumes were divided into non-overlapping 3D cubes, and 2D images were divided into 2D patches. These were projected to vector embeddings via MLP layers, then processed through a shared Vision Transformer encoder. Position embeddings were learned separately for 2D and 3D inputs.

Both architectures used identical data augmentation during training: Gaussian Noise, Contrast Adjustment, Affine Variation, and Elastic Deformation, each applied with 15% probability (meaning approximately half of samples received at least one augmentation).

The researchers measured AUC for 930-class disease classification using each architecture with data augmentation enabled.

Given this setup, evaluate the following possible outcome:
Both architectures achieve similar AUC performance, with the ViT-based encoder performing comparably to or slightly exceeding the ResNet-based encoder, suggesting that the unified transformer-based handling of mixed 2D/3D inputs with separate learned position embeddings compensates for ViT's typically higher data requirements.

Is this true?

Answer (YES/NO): NO